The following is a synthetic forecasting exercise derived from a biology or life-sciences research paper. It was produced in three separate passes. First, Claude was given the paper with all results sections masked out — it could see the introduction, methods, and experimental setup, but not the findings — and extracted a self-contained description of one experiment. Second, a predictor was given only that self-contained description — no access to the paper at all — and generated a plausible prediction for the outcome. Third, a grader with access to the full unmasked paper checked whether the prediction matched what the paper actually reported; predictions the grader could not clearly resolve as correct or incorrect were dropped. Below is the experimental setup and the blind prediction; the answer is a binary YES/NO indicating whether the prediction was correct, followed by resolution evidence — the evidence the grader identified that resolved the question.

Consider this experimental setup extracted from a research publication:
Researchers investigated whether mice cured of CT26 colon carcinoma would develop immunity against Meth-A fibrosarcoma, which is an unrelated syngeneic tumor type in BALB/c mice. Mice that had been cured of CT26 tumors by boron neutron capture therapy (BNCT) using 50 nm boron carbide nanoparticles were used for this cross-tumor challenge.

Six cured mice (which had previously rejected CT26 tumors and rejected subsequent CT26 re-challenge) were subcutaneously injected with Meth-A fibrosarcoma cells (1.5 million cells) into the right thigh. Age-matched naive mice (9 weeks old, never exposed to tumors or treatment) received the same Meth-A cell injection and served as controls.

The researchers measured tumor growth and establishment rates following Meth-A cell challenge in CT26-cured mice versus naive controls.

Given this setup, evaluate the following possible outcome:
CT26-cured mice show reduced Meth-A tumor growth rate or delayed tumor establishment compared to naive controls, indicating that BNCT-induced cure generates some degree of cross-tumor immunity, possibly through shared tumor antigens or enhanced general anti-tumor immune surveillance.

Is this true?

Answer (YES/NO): NO